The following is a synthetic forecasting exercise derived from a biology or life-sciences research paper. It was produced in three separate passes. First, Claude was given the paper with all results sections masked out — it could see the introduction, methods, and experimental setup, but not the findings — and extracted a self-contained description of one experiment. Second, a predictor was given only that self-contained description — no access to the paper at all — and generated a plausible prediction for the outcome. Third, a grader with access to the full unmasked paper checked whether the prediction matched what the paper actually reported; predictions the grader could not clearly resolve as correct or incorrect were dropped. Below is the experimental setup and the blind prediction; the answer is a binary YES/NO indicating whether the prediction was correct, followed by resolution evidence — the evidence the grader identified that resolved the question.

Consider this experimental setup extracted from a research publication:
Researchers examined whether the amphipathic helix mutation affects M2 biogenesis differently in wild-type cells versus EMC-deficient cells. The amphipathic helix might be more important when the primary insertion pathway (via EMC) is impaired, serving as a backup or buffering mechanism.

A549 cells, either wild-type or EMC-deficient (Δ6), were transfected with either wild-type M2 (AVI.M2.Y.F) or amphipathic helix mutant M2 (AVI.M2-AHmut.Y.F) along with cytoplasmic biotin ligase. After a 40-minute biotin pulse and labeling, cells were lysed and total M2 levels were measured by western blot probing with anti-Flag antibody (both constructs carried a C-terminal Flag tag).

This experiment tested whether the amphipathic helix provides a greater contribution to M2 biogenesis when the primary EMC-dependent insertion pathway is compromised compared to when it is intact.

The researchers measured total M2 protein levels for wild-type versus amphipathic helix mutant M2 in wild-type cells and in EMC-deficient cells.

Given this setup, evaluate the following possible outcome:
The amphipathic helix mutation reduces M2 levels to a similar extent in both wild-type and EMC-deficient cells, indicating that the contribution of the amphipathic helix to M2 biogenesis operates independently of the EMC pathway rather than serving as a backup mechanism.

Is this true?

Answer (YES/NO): YES